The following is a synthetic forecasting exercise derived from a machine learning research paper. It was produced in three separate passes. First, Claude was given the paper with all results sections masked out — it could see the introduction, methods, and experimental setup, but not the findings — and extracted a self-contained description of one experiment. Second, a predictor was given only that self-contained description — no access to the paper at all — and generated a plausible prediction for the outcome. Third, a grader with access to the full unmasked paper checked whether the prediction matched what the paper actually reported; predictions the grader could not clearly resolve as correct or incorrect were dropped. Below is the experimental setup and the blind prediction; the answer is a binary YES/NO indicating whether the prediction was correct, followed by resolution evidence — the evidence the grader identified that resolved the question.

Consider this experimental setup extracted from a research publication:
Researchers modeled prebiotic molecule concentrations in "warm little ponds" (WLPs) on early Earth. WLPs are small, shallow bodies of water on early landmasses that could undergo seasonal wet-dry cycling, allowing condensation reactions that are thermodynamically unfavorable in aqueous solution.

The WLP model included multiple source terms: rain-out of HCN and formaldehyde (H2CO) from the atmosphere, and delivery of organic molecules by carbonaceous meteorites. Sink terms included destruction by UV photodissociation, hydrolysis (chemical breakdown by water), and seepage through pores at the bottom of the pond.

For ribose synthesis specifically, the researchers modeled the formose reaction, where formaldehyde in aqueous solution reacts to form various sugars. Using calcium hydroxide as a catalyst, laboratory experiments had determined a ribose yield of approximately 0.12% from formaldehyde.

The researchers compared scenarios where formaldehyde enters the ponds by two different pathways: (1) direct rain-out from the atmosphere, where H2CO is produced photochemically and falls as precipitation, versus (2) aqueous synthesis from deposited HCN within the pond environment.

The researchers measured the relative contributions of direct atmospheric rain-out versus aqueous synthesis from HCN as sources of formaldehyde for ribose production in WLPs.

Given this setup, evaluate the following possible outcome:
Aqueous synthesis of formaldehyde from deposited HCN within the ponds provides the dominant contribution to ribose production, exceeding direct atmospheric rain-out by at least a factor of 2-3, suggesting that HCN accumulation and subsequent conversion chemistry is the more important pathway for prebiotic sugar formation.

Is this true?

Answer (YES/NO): NO